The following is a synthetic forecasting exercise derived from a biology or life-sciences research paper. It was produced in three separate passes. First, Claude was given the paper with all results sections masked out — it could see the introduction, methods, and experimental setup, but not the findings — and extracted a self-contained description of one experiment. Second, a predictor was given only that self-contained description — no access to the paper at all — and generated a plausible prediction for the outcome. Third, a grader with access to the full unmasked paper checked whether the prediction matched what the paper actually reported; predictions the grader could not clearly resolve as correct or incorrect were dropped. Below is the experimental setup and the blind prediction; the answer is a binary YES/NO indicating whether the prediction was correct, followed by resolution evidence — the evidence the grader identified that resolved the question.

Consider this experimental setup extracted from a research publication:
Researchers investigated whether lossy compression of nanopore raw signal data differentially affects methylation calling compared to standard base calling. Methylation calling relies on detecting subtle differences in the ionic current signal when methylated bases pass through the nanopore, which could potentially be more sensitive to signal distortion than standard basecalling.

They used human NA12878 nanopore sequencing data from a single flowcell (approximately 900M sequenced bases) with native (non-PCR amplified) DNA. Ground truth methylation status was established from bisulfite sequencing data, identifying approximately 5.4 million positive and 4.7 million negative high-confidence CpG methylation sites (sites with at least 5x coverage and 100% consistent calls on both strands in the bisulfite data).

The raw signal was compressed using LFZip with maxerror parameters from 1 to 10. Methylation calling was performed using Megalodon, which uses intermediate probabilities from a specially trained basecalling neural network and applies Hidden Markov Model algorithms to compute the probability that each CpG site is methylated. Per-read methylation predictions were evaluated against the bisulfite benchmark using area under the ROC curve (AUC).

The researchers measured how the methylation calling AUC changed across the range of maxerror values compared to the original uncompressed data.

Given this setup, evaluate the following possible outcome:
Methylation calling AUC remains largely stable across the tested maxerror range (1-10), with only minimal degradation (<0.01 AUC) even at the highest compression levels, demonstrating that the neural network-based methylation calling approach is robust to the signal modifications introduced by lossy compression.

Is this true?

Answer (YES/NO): NO